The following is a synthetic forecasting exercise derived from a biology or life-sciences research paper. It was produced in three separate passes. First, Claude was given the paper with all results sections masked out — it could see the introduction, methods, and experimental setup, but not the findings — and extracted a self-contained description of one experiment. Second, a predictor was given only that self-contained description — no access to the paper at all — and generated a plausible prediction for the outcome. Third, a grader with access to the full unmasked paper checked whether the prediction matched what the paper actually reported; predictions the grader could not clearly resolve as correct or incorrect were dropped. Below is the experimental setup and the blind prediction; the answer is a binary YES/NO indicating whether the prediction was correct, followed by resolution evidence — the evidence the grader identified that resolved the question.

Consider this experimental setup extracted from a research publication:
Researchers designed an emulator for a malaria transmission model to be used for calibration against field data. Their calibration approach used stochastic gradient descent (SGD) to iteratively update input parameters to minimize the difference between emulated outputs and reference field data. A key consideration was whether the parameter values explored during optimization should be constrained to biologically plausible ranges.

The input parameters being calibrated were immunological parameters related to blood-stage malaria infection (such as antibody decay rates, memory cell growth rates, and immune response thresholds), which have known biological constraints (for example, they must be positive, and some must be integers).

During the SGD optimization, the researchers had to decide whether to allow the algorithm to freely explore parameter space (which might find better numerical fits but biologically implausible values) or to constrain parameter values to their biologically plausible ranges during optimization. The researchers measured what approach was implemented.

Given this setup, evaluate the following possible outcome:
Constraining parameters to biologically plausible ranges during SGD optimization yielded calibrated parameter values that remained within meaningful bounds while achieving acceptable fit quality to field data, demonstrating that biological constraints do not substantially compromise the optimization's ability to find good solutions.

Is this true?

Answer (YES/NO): NO